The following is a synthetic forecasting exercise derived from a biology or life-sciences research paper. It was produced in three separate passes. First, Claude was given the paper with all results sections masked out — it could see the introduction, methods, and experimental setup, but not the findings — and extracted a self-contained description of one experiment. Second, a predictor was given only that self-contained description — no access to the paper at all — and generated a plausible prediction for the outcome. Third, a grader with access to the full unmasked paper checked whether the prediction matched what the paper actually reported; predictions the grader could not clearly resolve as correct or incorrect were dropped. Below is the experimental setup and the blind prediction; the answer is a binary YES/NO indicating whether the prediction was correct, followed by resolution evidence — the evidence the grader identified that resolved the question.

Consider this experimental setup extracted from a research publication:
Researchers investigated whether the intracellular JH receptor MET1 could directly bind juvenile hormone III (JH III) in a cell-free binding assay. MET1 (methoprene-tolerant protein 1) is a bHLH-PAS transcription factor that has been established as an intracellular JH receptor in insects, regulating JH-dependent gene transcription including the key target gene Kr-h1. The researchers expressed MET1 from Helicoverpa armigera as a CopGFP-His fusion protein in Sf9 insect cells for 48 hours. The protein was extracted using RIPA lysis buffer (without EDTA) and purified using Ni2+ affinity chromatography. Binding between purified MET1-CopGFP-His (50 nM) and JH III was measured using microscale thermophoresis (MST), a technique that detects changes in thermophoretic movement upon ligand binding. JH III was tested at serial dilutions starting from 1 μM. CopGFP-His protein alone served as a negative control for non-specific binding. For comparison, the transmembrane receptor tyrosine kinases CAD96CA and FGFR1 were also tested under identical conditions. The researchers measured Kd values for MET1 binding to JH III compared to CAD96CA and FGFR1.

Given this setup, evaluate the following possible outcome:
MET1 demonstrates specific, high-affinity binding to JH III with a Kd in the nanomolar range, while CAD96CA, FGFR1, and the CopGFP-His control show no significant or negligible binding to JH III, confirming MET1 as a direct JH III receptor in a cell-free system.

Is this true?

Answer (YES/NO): NO